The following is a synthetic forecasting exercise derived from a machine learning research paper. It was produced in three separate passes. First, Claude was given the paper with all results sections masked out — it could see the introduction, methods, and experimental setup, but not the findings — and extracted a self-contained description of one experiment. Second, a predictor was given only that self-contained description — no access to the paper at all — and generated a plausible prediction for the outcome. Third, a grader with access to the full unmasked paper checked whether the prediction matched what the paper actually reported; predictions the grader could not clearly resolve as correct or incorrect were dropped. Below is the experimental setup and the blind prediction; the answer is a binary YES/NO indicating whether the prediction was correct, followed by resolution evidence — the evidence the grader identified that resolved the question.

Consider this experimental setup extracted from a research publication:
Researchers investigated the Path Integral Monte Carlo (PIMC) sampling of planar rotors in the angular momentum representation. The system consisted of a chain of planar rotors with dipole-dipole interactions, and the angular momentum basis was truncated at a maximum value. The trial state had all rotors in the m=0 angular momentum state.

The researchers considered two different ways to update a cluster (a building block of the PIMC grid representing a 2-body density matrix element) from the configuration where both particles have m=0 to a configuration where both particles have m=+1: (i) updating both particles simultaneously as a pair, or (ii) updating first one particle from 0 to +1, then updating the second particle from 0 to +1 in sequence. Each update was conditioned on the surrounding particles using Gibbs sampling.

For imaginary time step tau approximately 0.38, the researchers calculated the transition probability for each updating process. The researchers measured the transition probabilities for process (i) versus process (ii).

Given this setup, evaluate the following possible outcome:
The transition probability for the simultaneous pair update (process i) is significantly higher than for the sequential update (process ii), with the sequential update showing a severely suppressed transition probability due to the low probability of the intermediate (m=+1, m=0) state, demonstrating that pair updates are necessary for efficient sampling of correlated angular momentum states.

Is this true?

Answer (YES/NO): YES